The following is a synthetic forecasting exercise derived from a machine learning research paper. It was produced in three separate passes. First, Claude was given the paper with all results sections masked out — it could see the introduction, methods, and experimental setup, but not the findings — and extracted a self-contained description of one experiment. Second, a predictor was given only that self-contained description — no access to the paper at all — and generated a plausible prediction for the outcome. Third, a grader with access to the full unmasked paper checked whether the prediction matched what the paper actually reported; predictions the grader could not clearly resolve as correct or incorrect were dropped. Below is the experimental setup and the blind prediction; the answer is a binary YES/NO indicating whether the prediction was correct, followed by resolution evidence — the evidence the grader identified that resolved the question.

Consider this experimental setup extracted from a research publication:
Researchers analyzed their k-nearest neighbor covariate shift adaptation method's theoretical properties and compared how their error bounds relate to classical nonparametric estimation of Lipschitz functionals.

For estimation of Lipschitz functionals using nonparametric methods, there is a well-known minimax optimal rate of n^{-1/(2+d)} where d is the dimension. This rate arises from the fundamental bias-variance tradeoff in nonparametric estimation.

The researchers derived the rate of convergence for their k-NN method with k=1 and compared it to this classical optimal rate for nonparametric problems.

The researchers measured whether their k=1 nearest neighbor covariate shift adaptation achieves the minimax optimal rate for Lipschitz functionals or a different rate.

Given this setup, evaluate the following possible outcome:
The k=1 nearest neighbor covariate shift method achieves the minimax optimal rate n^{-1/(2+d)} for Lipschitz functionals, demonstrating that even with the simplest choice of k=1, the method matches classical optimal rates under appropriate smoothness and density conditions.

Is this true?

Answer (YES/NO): NO